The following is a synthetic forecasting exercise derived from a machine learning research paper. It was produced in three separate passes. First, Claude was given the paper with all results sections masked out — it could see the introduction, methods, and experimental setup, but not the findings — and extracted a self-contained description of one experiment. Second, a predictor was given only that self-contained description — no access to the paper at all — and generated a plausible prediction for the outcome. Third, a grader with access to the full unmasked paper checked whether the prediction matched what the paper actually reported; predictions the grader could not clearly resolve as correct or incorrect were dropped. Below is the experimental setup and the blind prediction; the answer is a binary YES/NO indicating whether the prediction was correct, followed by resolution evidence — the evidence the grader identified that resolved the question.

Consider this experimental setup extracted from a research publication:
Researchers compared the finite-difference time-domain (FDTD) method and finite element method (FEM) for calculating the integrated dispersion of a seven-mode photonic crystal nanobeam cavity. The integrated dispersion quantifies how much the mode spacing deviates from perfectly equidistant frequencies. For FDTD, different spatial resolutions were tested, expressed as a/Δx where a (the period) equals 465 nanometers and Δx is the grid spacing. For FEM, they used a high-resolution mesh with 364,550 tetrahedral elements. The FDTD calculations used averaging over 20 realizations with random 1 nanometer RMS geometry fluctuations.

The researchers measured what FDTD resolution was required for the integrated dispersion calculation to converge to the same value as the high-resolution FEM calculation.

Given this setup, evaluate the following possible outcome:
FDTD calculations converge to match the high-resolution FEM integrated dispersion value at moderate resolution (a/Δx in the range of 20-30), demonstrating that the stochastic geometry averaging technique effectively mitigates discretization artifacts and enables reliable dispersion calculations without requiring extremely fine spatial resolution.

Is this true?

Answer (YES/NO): YES